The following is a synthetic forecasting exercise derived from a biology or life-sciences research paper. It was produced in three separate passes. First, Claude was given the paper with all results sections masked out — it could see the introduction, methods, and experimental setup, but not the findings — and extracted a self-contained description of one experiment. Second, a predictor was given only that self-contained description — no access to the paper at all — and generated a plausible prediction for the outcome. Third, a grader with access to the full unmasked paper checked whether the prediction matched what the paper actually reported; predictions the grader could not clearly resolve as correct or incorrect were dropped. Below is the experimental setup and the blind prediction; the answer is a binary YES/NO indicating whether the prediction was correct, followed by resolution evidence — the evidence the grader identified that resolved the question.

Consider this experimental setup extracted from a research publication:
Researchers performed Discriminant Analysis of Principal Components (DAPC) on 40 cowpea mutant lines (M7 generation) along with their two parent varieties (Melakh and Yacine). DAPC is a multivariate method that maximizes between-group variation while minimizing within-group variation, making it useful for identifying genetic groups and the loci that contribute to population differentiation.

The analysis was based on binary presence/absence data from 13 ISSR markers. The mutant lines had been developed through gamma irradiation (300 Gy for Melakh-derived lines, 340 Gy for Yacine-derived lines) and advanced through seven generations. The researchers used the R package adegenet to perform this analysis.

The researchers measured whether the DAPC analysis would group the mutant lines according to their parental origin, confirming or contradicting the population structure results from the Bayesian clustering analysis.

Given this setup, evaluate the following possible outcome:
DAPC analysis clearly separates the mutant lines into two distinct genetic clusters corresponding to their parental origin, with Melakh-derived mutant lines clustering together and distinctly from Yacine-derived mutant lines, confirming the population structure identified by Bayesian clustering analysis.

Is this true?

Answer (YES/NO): NO